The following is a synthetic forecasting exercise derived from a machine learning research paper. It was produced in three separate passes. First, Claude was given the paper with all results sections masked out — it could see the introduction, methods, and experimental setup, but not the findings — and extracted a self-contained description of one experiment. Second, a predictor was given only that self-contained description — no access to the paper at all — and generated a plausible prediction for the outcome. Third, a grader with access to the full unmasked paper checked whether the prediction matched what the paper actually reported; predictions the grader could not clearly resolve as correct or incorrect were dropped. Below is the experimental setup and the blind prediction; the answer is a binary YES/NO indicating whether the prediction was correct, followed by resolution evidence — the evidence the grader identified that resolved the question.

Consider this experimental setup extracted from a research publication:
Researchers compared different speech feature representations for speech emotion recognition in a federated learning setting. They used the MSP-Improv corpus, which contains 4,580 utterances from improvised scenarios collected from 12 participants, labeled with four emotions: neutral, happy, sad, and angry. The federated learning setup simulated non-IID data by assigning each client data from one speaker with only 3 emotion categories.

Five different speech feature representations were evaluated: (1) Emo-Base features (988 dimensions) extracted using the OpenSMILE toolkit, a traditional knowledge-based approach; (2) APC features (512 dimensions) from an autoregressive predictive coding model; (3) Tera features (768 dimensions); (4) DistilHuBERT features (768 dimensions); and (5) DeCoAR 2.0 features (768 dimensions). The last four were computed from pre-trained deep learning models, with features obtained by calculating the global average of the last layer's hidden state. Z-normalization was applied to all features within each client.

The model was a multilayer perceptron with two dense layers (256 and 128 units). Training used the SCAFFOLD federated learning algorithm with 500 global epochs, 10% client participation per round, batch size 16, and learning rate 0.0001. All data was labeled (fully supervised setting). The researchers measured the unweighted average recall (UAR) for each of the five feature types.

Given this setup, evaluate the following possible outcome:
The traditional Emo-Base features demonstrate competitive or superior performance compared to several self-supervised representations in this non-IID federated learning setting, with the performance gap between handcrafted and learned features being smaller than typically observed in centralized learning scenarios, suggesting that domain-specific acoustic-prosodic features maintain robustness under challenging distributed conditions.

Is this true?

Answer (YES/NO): NO